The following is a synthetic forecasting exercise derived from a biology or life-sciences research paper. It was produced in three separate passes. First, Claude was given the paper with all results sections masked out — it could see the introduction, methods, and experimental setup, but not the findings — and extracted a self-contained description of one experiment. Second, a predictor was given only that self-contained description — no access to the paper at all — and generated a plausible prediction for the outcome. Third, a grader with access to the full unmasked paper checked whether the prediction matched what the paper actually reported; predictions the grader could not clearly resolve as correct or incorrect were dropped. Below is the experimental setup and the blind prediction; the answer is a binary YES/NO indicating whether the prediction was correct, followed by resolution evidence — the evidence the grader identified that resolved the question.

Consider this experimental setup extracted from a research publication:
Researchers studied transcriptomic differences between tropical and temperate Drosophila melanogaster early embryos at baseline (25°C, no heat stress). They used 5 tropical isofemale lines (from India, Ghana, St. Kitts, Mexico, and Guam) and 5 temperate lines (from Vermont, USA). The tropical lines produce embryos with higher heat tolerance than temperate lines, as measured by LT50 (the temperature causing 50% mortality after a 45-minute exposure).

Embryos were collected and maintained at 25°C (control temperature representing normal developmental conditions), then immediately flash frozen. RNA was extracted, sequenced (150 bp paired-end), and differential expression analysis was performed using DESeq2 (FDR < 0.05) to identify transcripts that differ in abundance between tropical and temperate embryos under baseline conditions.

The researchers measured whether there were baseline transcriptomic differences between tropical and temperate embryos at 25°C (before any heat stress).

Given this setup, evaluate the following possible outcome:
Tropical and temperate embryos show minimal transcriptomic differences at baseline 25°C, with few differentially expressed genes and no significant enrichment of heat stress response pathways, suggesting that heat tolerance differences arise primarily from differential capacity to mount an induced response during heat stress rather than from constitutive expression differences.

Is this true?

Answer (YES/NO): NO